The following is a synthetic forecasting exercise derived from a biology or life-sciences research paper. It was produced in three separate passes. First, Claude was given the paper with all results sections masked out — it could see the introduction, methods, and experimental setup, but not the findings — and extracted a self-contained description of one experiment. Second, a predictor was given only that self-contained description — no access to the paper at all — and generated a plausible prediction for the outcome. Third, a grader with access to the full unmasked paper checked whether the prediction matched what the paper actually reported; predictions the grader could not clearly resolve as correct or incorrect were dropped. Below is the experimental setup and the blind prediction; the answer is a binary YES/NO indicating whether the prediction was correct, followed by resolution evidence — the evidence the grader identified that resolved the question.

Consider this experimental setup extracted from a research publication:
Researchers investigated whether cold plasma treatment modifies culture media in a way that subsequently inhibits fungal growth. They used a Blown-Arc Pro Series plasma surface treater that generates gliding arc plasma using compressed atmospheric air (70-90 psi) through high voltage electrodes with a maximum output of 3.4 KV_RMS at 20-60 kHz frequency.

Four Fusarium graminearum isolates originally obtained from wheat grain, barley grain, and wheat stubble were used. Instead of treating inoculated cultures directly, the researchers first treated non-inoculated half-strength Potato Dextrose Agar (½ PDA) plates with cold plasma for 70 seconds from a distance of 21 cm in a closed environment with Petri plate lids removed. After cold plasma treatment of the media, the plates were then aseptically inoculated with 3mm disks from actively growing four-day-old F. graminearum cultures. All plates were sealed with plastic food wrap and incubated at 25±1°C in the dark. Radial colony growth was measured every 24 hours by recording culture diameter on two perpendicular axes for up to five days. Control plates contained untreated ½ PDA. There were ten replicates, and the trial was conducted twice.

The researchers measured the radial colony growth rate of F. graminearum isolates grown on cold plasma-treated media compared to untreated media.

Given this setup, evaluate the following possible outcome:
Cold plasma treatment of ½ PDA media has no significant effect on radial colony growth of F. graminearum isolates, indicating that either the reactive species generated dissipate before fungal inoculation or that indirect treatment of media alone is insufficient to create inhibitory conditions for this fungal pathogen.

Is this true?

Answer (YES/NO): NO